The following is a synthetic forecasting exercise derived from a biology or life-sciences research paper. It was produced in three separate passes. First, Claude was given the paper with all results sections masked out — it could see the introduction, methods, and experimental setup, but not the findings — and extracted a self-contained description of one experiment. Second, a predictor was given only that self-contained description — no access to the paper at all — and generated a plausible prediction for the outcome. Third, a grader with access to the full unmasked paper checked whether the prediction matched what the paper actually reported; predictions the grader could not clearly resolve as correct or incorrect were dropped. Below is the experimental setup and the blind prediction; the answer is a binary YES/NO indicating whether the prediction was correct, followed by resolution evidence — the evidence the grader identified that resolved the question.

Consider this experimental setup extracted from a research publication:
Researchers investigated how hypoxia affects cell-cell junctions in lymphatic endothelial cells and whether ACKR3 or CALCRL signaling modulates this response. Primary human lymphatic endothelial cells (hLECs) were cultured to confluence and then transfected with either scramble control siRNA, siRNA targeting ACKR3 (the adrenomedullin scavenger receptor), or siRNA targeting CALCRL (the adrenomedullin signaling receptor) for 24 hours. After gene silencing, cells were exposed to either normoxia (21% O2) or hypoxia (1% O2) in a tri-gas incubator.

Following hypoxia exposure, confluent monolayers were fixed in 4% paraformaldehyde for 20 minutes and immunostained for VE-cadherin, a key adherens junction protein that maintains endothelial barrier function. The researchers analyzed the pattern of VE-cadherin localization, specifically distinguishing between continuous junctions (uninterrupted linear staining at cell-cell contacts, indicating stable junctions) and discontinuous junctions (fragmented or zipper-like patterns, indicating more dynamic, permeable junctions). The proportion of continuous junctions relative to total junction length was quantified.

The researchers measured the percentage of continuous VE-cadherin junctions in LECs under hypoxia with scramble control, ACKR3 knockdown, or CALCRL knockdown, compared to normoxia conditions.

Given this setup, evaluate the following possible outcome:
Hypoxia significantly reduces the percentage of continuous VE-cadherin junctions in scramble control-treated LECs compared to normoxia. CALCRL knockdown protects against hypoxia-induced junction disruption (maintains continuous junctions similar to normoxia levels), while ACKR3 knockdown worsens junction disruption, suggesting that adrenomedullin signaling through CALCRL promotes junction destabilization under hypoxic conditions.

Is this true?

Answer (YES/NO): NO